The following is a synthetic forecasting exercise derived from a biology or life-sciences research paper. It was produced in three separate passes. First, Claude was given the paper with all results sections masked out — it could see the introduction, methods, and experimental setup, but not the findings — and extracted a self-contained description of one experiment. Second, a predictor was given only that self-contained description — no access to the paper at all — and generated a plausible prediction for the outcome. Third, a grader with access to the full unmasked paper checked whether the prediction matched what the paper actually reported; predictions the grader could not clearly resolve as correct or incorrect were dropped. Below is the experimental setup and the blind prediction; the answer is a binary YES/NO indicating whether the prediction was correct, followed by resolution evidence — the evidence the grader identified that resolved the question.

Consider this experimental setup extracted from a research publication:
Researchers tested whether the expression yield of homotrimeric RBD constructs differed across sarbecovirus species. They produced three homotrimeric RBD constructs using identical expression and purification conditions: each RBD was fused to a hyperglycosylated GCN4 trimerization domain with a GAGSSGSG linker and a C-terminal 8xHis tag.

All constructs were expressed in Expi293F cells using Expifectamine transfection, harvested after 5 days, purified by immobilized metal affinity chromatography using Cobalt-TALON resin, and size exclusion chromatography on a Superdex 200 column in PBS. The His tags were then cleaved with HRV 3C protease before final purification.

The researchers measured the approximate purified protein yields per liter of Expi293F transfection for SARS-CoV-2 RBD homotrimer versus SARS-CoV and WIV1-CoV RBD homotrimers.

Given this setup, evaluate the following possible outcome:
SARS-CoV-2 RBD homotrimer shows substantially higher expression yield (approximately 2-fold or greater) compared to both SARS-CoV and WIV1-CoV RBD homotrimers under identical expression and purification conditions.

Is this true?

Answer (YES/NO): NO